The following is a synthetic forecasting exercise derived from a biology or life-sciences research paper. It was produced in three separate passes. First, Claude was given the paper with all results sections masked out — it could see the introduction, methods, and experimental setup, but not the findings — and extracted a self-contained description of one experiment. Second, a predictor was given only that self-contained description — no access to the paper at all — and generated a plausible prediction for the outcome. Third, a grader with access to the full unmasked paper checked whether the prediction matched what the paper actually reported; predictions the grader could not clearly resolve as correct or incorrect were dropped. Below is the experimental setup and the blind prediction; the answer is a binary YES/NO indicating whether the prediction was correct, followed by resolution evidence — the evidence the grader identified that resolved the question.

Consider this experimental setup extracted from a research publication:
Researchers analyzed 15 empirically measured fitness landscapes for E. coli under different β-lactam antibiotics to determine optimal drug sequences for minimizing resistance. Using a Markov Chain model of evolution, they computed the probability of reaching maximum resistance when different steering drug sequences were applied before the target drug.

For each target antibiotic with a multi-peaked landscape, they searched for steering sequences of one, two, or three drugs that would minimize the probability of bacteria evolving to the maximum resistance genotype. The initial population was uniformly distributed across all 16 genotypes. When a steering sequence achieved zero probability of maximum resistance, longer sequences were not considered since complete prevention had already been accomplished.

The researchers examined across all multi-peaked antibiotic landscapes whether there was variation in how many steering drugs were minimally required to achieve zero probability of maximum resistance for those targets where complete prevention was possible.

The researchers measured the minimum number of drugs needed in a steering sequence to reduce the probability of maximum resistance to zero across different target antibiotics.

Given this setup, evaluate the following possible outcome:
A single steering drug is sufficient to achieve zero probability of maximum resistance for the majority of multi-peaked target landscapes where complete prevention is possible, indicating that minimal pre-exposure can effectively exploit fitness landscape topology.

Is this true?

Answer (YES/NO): NO